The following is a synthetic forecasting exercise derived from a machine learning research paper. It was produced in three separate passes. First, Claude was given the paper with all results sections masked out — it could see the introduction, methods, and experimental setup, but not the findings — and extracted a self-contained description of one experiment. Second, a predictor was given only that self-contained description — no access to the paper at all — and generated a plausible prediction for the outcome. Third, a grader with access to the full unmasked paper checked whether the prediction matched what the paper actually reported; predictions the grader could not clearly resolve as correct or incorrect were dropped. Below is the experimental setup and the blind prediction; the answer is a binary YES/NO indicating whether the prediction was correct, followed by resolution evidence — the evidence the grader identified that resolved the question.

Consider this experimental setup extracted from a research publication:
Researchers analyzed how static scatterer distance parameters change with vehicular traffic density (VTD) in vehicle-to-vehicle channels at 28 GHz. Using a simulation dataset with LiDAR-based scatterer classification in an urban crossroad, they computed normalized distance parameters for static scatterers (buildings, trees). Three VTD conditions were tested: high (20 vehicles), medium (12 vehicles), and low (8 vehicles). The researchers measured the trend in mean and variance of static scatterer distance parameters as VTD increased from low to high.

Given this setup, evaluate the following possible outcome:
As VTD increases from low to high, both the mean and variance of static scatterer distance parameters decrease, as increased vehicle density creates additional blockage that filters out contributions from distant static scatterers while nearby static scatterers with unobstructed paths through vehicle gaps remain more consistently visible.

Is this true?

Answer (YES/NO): NO